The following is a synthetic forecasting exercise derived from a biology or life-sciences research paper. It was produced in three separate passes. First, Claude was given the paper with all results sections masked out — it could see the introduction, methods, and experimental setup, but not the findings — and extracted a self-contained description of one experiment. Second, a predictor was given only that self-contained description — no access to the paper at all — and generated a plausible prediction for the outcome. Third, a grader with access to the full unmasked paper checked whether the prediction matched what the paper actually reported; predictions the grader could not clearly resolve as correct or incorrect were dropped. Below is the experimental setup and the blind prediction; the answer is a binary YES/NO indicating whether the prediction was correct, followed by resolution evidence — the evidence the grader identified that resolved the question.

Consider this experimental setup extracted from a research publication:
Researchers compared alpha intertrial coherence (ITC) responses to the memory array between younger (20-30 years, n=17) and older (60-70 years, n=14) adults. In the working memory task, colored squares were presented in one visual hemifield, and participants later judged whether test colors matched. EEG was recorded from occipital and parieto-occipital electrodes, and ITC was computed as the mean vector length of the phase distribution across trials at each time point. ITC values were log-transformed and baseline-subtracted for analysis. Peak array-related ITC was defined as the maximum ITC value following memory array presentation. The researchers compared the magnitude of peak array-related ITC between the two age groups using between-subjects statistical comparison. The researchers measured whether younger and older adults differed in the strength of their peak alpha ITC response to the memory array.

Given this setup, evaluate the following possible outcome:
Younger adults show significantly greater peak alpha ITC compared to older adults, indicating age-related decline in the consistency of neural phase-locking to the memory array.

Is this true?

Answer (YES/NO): NO